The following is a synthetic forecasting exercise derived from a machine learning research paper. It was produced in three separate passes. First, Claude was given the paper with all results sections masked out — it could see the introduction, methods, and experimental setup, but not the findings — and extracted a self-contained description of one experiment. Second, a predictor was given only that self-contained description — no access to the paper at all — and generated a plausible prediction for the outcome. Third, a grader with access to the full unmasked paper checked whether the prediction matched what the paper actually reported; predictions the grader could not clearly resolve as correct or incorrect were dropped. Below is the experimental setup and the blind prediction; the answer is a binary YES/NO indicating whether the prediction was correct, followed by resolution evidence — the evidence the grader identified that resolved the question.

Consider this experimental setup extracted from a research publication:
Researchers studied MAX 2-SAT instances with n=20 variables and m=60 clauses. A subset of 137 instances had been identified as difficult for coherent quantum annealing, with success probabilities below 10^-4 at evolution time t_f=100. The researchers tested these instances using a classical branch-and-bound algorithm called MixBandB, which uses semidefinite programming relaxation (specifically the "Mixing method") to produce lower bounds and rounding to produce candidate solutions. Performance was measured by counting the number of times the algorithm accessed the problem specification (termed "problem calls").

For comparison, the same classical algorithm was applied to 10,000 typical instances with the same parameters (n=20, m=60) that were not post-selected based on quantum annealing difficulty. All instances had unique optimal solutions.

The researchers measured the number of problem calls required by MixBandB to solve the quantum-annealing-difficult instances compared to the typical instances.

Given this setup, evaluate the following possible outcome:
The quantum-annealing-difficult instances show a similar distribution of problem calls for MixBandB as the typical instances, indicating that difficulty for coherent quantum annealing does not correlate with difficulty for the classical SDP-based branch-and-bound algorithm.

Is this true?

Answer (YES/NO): NO